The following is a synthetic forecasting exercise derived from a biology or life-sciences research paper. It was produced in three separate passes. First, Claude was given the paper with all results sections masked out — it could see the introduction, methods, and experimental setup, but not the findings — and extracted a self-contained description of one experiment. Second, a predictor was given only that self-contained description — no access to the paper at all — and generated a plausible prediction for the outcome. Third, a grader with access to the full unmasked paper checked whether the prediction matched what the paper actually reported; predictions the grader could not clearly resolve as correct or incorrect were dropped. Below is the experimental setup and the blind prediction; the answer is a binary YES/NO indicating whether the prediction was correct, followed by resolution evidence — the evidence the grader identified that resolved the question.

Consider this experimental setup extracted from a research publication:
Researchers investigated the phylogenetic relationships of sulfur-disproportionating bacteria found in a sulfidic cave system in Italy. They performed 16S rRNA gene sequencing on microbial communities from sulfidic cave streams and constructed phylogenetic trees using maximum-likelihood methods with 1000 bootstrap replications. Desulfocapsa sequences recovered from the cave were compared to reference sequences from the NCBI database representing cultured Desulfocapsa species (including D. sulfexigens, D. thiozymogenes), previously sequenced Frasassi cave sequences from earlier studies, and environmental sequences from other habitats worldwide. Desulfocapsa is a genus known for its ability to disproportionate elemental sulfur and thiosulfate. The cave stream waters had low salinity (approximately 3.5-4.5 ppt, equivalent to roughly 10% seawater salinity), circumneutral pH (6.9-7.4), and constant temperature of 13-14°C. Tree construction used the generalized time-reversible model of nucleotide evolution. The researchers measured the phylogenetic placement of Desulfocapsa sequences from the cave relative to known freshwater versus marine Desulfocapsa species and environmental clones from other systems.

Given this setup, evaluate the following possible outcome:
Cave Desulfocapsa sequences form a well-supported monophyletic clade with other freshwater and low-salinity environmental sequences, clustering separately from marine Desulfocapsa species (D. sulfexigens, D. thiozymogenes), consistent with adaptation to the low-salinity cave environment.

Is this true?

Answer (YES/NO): NO